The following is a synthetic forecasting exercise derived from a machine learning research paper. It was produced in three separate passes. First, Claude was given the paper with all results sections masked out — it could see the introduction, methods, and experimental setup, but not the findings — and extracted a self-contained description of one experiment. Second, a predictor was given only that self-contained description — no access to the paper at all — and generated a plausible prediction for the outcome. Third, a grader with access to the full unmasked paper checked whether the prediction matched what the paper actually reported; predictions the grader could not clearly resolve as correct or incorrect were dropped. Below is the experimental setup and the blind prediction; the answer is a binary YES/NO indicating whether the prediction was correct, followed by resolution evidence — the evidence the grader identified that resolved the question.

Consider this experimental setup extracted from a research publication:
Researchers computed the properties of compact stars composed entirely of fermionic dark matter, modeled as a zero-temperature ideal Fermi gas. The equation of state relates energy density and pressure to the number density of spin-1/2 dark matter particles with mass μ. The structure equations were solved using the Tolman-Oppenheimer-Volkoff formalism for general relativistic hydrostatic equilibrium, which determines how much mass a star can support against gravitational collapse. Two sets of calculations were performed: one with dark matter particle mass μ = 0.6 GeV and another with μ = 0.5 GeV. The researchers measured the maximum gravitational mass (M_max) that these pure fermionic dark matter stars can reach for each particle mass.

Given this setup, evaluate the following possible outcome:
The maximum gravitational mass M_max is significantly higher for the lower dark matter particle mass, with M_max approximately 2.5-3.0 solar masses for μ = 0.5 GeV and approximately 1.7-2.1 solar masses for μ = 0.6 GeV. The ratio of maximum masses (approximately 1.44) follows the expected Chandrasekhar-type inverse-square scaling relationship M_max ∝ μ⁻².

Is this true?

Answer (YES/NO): YES